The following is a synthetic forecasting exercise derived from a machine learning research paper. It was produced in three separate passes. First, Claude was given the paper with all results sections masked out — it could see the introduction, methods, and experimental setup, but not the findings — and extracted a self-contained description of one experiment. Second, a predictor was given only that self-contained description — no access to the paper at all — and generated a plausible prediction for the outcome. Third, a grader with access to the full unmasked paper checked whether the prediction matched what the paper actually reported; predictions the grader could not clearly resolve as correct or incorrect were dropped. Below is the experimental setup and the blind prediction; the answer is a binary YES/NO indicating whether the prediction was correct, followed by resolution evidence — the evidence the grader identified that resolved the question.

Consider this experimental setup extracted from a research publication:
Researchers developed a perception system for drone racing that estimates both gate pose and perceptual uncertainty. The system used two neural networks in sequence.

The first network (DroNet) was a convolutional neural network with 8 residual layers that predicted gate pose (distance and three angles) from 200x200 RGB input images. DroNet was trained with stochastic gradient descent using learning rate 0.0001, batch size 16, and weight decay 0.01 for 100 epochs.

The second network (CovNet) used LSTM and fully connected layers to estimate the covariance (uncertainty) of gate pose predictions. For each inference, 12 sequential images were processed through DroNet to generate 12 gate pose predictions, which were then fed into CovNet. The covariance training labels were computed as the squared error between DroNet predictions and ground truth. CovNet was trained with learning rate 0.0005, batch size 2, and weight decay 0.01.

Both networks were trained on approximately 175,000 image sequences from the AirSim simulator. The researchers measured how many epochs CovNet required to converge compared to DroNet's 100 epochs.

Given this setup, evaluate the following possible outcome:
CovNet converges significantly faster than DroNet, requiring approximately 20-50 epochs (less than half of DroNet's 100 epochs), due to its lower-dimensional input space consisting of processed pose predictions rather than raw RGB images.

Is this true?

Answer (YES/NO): YES